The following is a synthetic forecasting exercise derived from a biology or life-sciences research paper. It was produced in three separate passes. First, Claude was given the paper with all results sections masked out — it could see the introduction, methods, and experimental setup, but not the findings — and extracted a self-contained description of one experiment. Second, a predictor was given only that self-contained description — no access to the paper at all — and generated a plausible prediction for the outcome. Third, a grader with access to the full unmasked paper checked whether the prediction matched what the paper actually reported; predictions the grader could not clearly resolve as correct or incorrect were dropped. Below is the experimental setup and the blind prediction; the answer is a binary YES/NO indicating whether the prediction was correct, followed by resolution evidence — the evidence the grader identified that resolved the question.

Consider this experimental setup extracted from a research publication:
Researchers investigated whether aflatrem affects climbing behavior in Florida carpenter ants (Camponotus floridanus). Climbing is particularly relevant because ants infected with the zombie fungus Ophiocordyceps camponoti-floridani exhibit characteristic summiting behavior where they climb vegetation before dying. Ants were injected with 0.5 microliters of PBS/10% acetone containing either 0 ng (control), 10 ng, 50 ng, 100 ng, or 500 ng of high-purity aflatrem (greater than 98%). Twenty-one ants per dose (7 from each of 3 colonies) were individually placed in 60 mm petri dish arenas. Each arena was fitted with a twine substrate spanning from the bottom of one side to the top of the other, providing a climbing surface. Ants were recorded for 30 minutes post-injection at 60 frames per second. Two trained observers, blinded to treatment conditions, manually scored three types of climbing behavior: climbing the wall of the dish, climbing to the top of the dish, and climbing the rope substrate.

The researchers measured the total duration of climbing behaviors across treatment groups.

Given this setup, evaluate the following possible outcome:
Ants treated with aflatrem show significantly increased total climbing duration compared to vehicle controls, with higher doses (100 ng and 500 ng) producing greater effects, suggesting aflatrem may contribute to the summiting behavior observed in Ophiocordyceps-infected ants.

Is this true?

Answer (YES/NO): NO